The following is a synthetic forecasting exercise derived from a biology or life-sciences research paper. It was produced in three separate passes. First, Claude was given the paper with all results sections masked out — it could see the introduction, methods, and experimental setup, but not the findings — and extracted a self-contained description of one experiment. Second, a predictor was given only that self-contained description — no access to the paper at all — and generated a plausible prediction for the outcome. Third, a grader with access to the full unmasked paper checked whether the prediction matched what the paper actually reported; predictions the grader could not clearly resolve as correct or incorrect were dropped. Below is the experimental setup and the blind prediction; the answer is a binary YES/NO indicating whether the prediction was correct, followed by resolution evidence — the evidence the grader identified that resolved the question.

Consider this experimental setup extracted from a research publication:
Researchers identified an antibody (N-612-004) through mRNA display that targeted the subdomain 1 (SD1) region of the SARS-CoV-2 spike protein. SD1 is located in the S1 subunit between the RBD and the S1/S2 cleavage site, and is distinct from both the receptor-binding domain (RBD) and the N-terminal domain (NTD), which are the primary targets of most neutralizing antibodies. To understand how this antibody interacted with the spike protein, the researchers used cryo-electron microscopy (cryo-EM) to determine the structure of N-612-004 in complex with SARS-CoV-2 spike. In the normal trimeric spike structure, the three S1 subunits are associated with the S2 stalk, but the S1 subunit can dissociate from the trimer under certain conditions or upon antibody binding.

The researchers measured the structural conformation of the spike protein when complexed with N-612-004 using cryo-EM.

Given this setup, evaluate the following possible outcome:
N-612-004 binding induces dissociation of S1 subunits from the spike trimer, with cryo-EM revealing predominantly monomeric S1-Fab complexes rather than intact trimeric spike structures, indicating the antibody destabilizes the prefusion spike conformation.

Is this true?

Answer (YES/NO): NO